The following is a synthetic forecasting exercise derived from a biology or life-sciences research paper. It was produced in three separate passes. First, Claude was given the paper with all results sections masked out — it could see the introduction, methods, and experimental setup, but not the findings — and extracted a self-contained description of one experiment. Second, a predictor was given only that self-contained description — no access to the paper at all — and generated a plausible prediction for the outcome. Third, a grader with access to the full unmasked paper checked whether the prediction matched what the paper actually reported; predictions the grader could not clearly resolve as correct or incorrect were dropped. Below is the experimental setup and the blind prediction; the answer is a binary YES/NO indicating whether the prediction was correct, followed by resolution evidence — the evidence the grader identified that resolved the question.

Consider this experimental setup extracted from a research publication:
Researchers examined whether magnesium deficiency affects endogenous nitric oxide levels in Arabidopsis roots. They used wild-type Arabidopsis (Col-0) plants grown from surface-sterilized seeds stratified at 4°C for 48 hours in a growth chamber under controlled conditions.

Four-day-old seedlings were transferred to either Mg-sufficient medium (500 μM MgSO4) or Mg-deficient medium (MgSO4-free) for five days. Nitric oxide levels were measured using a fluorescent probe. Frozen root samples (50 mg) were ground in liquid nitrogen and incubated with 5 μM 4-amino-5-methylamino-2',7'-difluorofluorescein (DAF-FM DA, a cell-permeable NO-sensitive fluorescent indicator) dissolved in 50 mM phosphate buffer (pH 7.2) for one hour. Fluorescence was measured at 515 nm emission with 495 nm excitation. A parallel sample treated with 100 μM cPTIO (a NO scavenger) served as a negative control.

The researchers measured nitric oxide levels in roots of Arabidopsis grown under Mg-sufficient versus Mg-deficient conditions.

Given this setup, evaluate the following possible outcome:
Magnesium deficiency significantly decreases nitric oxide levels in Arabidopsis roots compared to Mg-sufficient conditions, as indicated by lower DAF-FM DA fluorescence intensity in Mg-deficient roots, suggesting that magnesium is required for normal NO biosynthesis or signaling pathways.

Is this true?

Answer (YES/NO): NO